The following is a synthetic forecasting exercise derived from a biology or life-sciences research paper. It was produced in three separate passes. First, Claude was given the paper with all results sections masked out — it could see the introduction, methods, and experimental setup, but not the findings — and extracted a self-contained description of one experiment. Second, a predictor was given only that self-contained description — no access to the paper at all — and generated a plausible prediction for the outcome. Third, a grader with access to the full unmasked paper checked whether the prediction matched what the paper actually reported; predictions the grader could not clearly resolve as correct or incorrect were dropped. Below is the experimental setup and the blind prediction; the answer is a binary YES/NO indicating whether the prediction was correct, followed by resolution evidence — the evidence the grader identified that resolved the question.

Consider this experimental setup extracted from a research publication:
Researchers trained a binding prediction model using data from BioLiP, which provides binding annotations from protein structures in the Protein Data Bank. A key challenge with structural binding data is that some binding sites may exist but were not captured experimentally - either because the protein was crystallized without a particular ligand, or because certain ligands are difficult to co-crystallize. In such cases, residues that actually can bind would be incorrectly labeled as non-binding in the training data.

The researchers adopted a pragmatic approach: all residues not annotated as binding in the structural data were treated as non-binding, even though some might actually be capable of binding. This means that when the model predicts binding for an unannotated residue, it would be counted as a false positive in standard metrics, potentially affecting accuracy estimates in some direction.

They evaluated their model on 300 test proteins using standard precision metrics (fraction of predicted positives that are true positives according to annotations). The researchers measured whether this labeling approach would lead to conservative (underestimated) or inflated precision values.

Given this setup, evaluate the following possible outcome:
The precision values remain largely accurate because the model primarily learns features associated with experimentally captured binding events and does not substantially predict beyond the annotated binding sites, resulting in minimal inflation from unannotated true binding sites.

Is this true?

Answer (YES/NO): NO